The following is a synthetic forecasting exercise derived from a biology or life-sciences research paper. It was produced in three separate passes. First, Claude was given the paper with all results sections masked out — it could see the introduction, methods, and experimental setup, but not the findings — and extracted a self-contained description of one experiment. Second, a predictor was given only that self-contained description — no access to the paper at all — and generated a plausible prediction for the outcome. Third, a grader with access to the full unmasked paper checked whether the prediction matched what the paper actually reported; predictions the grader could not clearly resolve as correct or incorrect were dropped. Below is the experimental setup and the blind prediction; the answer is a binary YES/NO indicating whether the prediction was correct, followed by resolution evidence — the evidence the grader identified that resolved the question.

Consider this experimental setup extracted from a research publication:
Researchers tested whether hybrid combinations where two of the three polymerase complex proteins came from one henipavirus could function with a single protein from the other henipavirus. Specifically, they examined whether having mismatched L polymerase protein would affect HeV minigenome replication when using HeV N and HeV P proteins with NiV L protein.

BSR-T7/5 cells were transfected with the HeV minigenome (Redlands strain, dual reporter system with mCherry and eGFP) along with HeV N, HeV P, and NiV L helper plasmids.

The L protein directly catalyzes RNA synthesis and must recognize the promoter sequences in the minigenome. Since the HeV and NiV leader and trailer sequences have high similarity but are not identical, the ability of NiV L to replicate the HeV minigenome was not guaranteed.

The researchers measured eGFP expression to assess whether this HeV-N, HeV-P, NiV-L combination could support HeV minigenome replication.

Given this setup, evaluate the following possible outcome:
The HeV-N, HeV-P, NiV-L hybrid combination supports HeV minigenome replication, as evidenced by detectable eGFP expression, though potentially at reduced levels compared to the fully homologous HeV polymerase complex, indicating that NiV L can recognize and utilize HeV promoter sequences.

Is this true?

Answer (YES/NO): NO